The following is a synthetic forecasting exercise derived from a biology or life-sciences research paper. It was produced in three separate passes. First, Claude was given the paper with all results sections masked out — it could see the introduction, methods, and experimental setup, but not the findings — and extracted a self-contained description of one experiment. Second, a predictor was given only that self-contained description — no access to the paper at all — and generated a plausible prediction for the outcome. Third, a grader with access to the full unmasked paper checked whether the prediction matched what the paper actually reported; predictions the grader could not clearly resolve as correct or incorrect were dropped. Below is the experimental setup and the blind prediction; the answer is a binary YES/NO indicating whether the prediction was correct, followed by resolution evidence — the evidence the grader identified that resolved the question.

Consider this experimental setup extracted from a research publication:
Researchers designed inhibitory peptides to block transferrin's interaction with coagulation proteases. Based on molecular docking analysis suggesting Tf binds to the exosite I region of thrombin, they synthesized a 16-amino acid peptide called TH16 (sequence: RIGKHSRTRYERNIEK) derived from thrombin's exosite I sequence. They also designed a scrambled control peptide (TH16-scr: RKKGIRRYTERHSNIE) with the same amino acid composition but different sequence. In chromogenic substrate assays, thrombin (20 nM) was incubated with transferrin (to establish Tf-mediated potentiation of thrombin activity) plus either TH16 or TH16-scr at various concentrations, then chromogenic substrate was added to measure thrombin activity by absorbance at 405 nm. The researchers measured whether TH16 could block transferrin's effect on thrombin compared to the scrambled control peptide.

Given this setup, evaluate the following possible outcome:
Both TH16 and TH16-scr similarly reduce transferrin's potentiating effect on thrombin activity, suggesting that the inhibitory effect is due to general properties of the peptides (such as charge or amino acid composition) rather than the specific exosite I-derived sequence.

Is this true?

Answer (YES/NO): NO